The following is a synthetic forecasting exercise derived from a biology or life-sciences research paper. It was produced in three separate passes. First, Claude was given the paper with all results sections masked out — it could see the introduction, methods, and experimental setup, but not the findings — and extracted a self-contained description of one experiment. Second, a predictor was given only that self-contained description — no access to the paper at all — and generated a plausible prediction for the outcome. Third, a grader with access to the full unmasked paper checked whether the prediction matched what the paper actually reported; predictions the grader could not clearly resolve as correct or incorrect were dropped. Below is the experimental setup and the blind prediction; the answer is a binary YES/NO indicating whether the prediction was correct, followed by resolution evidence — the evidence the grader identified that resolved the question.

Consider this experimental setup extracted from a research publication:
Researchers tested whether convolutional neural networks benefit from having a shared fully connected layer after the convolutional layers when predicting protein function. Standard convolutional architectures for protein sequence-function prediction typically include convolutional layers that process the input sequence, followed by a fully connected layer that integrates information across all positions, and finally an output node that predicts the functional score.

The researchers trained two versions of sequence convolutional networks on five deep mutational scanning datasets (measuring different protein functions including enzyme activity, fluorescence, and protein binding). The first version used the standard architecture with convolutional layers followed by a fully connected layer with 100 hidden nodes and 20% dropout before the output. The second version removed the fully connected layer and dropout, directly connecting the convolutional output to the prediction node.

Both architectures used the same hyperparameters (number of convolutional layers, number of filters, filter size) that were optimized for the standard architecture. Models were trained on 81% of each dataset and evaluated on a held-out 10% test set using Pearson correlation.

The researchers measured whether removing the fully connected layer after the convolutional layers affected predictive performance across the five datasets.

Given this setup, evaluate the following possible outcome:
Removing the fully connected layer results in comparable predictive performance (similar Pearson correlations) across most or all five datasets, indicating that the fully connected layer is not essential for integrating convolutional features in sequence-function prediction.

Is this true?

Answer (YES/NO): NO